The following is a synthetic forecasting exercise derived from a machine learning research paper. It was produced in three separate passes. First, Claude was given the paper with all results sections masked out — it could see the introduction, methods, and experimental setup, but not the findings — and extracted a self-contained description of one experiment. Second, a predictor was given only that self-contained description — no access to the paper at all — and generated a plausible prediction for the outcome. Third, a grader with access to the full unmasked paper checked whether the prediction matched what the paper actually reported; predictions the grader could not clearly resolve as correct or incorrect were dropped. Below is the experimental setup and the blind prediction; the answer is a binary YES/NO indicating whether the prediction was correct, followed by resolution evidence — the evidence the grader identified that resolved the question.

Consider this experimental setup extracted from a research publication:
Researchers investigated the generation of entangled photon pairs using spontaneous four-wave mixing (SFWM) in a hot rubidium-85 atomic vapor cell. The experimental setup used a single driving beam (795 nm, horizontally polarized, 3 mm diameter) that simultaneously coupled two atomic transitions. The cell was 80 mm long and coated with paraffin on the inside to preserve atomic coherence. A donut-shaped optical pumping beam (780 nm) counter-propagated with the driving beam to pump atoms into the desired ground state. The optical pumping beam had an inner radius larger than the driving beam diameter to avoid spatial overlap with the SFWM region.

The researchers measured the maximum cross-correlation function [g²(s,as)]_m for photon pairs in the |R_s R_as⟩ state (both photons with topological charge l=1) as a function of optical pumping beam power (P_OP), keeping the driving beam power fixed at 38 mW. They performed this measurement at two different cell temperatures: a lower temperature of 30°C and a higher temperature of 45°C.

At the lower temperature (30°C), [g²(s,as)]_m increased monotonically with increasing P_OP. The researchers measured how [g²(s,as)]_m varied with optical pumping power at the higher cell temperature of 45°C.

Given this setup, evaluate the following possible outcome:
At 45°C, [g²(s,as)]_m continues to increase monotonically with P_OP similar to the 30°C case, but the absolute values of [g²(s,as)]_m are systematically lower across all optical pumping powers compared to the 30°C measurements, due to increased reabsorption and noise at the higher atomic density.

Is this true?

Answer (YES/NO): NO